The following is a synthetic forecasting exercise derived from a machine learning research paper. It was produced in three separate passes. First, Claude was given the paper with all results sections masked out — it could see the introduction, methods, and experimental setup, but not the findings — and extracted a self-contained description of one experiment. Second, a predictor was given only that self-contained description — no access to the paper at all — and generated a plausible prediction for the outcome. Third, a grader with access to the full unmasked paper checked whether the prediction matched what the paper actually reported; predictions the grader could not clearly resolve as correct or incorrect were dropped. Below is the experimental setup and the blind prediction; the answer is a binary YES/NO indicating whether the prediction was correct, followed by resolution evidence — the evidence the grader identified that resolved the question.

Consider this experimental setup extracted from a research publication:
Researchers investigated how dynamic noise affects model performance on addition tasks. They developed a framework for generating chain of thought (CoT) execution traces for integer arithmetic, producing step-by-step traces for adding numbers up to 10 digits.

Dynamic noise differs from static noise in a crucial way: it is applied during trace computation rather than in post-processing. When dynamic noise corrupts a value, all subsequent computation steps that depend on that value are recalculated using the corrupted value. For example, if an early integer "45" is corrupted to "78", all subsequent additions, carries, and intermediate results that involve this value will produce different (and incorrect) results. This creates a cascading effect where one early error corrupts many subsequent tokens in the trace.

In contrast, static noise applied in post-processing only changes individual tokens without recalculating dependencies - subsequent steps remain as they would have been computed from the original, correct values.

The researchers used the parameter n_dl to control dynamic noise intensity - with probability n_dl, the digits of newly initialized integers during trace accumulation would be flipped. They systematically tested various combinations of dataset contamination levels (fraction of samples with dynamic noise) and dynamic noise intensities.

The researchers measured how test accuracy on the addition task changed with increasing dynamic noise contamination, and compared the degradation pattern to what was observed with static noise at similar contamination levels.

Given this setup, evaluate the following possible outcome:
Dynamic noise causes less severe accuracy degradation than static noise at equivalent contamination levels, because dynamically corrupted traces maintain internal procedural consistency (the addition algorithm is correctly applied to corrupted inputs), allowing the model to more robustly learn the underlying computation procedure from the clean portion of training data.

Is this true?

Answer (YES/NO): NO